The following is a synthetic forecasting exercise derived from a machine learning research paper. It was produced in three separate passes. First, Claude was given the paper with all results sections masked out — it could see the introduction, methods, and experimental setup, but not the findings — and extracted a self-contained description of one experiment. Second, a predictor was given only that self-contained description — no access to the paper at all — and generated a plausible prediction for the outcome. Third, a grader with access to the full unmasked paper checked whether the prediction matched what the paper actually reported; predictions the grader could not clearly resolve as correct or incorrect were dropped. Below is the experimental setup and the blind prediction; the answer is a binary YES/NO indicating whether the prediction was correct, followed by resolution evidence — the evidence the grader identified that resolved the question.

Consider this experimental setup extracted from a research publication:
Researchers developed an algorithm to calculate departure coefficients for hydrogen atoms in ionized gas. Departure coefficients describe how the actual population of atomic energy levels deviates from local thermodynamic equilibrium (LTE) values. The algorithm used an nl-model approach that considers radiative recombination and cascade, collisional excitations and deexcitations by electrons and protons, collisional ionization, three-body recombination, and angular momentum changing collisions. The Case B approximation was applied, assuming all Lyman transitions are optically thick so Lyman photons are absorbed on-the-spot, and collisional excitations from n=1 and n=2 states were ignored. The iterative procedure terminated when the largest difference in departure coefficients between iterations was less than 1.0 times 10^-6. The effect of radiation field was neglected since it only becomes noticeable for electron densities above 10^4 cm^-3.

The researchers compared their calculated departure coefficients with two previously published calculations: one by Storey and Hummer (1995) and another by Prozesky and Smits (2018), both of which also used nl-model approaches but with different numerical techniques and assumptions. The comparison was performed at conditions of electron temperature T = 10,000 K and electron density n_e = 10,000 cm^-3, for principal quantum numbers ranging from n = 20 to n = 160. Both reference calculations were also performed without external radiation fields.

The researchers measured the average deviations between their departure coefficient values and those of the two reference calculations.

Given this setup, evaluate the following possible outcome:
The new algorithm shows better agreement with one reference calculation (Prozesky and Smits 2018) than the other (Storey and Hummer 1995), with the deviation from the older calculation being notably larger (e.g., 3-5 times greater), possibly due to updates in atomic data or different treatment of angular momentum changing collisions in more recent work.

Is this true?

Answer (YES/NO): NO